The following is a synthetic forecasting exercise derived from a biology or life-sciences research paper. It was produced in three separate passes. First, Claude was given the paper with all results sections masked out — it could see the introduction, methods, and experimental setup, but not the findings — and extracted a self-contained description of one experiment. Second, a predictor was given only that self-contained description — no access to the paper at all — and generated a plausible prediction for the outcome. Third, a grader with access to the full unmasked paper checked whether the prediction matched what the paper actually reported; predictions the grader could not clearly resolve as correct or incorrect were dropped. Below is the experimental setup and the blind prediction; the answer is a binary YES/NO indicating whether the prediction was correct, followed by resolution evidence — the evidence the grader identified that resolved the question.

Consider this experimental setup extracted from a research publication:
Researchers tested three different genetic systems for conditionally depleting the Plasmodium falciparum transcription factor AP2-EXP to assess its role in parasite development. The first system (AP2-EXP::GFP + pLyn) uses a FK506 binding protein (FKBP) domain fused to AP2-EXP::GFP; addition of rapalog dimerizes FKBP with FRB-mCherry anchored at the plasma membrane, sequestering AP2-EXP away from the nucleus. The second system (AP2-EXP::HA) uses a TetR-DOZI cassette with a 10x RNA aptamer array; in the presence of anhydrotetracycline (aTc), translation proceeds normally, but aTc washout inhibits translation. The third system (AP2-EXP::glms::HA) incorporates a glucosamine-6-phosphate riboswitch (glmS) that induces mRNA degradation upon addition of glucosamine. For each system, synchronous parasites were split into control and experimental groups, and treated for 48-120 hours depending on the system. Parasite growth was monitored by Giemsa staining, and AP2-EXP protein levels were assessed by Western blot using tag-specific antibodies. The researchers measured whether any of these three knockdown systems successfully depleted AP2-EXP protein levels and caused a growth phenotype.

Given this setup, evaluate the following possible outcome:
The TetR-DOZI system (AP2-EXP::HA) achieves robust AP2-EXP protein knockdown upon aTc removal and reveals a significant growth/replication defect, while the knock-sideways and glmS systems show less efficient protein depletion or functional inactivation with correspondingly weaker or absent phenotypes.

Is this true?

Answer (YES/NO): NO